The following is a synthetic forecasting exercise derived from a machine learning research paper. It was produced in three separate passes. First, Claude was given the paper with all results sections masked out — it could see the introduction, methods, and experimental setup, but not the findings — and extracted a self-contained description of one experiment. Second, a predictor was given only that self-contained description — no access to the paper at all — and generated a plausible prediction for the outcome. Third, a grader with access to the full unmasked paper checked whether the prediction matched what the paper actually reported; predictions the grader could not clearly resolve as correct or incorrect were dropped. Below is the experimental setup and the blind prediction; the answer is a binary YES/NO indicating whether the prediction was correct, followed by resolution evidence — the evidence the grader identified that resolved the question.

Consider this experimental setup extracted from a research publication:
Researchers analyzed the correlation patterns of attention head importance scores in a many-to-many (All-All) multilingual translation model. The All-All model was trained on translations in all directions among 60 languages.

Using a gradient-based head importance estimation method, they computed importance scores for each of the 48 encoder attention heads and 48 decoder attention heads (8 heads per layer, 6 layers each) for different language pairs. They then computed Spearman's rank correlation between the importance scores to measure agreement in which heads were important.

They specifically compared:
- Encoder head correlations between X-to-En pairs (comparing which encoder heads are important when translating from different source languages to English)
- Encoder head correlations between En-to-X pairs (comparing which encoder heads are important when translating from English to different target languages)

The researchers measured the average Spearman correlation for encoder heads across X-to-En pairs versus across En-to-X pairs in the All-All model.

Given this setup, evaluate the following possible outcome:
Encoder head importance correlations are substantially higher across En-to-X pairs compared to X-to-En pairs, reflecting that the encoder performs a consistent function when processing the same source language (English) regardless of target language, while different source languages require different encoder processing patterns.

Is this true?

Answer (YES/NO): NO